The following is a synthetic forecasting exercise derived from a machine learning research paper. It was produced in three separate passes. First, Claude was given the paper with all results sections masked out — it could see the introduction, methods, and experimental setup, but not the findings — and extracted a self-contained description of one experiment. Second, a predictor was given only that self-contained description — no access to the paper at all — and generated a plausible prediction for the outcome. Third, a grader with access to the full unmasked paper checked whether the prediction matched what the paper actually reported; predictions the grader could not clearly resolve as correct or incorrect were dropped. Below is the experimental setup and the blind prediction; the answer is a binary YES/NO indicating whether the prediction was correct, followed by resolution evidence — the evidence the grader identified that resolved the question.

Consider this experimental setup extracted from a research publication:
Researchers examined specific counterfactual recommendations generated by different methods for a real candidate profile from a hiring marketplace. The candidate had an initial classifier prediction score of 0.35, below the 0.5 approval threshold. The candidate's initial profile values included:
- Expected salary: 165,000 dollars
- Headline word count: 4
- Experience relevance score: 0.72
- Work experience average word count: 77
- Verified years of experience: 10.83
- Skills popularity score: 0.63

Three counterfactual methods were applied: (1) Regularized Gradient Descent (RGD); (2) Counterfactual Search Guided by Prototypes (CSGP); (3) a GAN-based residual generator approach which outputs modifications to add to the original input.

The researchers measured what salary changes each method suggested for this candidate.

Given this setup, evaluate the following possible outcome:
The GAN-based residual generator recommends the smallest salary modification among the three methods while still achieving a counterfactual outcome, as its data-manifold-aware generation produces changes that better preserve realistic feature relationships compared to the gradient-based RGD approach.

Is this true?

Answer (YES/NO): NO